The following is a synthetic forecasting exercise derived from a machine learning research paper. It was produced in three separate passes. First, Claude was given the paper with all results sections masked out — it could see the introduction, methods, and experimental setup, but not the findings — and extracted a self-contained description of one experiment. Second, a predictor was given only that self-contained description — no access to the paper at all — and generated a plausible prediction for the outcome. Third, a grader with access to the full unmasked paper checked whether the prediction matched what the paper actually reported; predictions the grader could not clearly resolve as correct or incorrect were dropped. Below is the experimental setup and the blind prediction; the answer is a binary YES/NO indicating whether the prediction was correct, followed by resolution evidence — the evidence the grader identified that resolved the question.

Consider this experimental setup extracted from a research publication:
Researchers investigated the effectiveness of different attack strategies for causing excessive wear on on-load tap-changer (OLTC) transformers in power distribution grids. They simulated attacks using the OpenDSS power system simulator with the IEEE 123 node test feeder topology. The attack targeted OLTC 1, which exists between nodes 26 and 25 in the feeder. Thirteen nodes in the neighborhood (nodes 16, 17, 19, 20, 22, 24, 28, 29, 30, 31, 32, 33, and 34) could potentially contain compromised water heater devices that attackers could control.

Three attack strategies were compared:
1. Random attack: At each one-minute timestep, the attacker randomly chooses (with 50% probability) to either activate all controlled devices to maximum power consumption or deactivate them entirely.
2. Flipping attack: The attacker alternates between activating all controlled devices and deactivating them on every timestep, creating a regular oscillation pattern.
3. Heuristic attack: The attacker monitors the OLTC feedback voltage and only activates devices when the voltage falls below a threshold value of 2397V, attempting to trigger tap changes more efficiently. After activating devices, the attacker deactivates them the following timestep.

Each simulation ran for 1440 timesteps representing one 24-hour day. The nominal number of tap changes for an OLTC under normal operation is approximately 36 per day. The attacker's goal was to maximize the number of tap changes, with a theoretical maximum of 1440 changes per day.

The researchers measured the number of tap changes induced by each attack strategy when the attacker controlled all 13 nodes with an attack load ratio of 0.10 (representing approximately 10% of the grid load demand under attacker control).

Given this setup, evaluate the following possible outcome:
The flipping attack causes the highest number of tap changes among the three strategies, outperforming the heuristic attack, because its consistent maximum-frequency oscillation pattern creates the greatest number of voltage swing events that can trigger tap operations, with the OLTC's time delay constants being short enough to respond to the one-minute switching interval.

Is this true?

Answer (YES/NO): NO